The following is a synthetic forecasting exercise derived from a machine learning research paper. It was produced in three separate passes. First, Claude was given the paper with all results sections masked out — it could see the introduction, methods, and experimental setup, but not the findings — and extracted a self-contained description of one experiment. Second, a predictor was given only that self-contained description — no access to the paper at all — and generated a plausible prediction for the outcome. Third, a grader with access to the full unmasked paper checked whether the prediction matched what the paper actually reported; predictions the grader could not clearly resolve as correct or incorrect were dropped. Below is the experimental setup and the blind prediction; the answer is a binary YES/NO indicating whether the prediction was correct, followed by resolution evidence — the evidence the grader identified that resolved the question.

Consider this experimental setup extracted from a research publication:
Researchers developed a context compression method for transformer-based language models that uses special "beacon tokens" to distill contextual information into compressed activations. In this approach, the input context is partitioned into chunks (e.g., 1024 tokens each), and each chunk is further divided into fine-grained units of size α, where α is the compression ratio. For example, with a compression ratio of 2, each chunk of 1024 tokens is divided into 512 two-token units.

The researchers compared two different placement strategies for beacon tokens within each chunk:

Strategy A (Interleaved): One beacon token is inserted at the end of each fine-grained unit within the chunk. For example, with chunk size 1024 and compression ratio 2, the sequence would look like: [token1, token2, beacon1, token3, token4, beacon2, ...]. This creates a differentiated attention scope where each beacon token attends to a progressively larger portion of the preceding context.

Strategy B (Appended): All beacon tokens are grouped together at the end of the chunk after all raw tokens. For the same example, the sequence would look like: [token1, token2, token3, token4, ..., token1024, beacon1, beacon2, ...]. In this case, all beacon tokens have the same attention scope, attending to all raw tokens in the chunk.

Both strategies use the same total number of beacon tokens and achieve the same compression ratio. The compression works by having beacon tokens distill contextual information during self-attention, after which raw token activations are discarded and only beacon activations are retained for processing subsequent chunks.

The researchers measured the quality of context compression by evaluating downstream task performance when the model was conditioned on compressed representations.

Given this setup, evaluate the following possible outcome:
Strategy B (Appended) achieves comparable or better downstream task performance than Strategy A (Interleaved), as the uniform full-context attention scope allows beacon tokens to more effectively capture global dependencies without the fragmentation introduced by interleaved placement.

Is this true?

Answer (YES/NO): NO